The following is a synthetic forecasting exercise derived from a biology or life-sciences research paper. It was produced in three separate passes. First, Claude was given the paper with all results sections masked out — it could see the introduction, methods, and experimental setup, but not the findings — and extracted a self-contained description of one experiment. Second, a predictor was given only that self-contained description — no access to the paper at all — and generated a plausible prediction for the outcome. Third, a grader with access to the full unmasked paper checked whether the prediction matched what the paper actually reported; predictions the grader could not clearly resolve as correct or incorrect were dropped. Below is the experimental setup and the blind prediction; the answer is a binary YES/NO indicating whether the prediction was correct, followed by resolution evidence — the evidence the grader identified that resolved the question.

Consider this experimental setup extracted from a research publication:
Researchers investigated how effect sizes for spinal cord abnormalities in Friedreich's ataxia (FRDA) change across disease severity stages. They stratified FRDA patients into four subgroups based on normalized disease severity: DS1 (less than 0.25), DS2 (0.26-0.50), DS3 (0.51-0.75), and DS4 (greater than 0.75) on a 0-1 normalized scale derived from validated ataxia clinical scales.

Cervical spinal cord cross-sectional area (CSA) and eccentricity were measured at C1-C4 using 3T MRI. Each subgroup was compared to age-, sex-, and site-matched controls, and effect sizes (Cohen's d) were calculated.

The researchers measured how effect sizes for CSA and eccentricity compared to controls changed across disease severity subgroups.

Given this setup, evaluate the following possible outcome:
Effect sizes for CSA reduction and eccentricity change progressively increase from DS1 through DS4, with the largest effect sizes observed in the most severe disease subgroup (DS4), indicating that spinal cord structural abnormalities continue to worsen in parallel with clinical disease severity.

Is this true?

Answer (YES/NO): NO